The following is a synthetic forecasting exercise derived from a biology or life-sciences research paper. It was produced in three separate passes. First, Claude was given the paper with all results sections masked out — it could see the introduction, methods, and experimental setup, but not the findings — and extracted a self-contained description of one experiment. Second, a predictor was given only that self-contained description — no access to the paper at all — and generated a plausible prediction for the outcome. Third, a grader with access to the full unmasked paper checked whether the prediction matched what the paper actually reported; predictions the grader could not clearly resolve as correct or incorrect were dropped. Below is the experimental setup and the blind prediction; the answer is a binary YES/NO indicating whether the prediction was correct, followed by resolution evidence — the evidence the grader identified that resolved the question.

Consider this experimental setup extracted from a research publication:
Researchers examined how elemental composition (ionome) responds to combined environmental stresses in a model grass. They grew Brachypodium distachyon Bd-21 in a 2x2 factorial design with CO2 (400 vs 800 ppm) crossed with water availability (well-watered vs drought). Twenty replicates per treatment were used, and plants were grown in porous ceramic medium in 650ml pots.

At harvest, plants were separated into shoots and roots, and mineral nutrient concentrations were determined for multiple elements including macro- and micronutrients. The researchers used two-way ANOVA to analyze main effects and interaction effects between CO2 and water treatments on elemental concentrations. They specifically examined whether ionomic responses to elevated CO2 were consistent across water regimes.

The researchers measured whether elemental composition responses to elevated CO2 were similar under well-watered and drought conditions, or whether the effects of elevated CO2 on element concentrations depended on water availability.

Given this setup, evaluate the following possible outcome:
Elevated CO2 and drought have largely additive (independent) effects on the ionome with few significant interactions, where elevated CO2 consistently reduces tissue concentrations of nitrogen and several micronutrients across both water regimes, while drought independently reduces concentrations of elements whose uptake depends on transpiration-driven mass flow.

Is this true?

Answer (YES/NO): NO